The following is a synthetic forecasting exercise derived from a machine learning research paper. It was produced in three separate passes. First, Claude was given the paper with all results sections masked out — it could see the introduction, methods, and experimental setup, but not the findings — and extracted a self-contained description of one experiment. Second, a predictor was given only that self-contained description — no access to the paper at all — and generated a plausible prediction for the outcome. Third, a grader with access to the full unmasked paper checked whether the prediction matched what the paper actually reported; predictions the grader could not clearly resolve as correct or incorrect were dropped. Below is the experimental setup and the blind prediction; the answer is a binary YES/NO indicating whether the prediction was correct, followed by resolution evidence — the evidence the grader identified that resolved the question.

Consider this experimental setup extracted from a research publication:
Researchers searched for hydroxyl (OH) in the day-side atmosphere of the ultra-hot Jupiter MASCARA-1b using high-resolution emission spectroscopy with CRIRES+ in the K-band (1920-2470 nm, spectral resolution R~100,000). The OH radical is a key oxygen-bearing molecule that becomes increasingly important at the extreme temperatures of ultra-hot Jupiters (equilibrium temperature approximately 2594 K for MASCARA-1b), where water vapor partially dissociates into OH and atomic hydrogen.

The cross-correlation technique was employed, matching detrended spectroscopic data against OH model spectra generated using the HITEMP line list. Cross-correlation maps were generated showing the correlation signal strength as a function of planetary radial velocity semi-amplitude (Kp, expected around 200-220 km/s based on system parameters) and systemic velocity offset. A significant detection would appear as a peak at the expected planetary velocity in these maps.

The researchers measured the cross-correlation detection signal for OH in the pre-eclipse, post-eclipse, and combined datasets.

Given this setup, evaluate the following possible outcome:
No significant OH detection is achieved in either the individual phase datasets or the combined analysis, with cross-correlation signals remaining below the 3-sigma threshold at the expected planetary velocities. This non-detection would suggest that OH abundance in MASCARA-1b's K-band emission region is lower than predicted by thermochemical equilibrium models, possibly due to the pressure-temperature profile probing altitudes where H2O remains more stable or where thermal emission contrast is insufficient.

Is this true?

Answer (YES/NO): YES